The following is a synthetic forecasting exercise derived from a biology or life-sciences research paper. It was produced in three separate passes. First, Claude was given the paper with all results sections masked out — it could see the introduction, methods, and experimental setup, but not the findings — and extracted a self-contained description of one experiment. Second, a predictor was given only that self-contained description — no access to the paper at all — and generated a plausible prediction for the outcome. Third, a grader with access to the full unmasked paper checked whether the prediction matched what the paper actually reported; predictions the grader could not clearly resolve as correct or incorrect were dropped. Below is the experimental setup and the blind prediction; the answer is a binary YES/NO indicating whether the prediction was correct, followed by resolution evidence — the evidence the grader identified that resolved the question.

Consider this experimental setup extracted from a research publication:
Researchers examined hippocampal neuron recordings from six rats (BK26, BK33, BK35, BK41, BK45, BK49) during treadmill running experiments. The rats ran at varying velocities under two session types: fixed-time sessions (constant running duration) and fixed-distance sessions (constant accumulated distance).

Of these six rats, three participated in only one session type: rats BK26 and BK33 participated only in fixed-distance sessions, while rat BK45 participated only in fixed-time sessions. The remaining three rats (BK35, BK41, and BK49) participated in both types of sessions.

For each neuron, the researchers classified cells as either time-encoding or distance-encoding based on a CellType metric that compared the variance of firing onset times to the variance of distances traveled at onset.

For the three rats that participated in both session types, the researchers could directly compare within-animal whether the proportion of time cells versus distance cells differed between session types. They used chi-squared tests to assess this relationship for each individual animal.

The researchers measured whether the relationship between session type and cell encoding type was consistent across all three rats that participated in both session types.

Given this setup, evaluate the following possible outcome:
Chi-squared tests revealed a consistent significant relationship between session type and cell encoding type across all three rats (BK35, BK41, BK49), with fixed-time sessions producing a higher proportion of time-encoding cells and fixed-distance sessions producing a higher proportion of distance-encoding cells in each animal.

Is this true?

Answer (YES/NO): NO